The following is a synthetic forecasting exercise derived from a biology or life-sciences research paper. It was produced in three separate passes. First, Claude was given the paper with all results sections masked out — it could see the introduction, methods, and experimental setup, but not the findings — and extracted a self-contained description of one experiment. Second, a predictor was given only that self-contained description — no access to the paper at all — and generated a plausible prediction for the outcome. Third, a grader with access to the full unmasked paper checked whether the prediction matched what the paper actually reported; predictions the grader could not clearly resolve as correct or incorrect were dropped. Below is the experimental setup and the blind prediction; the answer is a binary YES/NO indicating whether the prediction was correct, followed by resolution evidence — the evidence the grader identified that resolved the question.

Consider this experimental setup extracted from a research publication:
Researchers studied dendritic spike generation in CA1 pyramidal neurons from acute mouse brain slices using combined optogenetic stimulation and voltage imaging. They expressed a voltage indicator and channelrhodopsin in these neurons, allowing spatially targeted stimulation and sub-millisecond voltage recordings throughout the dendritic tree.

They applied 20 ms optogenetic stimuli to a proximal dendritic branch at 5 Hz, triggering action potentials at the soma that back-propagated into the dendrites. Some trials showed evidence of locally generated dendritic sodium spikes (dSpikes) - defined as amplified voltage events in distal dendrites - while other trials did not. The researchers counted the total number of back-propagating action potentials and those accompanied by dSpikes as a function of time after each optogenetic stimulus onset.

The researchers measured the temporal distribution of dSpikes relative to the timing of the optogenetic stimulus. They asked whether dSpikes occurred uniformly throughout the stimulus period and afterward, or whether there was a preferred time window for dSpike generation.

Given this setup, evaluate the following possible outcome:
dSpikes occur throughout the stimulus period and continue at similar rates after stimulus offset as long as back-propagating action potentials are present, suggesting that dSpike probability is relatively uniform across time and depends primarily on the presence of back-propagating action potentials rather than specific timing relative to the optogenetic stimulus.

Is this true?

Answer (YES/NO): NO